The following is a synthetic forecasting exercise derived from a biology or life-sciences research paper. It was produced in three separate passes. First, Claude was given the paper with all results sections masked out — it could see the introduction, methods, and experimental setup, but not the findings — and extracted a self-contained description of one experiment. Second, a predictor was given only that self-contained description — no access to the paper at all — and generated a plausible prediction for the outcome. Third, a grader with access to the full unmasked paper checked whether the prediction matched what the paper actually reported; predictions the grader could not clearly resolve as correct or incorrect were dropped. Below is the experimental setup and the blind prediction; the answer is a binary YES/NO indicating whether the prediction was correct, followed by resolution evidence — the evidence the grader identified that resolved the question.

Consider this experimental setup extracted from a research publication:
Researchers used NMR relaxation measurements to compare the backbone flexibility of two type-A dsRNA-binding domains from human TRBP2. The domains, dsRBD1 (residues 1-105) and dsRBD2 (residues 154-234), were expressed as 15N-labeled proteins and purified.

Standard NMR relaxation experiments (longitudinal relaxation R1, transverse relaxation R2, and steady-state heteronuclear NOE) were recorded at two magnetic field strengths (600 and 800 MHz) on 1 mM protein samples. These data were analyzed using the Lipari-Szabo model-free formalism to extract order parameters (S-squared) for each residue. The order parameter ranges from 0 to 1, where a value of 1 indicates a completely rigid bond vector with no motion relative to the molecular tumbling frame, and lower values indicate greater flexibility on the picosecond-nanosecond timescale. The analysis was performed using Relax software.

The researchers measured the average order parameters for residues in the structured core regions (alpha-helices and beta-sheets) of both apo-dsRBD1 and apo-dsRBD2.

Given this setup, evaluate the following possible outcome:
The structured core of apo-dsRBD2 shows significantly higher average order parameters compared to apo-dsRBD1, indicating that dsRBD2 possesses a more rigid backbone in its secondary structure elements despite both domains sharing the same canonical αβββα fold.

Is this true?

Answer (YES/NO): YES